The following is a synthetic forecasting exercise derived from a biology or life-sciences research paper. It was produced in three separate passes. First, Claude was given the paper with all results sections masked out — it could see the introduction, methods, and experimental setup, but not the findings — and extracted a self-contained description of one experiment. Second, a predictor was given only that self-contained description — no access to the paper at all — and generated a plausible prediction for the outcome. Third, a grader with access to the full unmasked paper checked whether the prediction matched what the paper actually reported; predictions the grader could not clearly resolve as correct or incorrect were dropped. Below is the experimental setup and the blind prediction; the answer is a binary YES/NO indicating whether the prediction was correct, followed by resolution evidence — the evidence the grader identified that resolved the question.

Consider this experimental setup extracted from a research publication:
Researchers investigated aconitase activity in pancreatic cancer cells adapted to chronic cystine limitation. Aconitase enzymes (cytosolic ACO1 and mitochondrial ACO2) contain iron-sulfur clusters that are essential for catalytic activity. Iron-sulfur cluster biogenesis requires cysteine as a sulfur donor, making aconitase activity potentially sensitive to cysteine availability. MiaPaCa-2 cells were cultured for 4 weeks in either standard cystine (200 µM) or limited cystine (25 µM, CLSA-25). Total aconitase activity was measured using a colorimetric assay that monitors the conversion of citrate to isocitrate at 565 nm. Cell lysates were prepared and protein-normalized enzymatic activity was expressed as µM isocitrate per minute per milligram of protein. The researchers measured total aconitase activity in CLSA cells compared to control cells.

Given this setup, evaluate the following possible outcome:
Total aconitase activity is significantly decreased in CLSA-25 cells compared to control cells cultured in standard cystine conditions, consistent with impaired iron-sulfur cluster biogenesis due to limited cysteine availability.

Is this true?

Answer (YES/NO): YES